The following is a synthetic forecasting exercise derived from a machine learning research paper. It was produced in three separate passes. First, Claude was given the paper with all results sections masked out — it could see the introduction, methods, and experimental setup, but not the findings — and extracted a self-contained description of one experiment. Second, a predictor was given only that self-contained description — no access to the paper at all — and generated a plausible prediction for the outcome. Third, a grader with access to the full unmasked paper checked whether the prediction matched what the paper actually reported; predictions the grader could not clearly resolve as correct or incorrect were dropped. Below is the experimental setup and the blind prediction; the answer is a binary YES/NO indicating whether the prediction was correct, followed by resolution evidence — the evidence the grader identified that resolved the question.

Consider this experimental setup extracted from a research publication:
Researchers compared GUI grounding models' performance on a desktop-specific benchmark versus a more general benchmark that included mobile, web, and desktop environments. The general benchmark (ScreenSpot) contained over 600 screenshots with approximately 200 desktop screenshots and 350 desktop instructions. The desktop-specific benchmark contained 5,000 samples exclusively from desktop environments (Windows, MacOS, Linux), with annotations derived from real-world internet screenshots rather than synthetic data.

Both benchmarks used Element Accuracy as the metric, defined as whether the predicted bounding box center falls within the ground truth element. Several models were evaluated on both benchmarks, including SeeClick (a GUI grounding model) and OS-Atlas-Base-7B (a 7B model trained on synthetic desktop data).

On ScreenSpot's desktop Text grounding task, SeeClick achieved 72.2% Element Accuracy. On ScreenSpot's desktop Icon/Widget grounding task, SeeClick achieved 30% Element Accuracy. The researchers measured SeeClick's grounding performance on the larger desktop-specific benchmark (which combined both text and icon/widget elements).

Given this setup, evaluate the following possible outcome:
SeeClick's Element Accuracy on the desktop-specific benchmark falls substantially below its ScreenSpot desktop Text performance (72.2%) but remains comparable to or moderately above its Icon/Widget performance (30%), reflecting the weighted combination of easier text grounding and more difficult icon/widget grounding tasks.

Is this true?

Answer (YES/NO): NO